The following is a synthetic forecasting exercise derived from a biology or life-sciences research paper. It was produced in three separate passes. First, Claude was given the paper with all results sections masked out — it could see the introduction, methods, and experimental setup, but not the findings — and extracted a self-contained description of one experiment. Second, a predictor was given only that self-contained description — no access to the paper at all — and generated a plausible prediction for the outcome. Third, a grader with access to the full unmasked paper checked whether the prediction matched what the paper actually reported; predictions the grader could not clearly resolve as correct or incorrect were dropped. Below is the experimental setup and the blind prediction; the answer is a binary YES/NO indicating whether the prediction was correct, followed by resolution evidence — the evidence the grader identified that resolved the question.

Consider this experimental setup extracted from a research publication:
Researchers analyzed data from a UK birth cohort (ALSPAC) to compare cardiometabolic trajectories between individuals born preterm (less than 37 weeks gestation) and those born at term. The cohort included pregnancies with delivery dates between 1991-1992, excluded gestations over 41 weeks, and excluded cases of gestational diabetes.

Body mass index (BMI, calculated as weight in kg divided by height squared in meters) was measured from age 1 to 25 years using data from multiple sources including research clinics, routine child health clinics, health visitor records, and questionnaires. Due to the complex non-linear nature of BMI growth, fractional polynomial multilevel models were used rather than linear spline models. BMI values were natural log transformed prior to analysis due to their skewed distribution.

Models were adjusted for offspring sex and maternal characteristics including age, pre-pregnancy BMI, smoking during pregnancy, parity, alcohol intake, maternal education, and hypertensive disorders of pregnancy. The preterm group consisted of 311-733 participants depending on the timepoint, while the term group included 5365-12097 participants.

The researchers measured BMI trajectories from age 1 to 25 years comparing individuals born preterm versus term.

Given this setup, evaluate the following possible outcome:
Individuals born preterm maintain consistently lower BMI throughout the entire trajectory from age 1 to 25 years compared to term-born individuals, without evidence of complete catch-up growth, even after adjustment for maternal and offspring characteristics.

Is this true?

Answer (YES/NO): NO